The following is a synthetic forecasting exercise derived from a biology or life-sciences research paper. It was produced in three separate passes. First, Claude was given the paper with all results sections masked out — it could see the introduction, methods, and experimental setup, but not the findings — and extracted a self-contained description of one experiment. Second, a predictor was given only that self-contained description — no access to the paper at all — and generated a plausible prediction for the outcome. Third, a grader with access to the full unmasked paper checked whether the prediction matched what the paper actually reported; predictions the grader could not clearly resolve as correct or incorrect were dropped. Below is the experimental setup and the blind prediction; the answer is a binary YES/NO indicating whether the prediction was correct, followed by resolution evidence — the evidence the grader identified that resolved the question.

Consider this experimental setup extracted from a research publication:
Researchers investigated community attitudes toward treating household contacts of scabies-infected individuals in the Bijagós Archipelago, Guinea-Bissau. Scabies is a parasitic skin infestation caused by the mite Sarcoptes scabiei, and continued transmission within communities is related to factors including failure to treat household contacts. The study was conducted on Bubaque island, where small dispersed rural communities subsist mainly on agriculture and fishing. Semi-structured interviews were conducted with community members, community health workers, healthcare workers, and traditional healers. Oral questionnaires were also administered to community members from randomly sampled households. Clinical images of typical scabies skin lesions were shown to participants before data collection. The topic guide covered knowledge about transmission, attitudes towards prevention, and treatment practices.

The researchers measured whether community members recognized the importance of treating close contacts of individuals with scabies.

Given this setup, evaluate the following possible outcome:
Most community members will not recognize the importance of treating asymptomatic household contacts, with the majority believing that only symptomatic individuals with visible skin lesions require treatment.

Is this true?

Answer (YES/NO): YES